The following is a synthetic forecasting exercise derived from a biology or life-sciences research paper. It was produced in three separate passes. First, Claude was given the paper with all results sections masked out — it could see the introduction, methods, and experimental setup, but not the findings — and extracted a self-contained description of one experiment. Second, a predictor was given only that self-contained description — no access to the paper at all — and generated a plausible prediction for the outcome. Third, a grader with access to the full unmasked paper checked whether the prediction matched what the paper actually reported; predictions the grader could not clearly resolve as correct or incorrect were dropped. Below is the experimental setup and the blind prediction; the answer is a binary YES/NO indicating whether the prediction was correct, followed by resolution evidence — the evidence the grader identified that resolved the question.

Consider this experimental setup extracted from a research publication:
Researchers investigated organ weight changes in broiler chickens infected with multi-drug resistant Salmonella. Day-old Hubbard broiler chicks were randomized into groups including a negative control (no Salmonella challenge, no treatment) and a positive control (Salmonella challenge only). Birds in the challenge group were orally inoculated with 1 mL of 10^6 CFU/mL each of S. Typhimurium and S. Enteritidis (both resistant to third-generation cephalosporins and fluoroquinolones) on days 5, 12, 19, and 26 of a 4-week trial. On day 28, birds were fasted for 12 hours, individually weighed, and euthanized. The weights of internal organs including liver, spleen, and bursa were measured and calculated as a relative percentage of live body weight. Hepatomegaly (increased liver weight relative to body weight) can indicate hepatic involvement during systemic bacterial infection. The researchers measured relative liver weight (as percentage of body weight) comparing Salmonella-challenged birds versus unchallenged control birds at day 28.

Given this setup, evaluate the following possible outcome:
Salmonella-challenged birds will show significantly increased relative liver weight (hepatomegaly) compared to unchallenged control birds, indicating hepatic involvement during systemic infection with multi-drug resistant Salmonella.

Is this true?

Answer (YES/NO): YES